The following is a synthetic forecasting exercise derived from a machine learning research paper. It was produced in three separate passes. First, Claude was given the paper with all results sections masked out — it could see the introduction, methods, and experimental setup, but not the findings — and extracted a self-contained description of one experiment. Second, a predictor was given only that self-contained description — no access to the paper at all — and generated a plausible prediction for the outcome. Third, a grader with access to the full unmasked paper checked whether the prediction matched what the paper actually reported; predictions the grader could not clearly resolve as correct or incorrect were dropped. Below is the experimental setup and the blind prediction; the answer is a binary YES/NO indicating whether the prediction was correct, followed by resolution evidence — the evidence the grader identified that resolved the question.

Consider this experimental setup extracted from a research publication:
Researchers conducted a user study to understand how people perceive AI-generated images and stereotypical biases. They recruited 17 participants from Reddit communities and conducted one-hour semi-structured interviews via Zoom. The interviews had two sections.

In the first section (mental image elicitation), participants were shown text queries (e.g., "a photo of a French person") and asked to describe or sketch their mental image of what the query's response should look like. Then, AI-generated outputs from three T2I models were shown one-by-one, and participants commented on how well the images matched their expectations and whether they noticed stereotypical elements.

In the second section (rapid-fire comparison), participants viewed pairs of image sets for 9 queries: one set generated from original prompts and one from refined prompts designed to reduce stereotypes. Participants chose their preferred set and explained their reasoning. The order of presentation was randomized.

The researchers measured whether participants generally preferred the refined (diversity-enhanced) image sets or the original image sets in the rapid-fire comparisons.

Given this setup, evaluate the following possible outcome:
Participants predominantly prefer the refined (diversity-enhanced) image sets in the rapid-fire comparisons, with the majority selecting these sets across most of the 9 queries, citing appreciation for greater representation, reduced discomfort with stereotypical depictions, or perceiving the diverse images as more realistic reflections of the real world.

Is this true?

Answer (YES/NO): NO